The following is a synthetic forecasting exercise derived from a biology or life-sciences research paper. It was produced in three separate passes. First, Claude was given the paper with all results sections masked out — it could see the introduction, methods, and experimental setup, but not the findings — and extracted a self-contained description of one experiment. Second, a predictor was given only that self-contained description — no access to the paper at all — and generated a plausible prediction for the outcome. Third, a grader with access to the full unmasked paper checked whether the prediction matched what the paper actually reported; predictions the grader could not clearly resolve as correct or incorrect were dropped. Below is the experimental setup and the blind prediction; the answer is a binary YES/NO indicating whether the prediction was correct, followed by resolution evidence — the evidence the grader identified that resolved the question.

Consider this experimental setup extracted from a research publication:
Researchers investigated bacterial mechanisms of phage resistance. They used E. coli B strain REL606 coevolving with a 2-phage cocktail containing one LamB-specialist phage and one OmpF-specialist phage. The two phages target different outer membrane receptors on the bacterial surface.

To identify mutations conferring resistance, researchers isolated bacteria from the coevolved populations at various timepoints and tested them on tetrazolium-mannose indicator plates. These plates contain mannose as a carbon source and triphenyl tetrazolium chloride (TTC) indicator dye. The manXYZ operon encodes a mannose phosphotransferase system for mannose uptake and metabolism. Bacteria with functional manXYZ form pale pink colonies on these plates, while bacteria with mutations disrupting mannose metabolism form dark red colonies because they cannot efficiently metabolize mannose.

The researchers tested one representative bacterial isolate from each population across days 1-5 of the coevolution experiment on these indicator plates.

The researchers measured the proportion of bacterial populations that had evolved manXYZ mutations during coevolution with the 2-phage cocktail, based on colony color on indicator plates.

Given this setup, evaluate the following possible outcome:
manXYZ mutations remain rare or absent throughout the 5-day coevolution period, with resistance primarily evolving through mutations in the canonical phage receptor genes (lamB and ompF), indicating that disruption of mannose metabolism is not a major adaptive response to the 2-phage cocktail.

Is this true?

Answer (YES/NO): NO